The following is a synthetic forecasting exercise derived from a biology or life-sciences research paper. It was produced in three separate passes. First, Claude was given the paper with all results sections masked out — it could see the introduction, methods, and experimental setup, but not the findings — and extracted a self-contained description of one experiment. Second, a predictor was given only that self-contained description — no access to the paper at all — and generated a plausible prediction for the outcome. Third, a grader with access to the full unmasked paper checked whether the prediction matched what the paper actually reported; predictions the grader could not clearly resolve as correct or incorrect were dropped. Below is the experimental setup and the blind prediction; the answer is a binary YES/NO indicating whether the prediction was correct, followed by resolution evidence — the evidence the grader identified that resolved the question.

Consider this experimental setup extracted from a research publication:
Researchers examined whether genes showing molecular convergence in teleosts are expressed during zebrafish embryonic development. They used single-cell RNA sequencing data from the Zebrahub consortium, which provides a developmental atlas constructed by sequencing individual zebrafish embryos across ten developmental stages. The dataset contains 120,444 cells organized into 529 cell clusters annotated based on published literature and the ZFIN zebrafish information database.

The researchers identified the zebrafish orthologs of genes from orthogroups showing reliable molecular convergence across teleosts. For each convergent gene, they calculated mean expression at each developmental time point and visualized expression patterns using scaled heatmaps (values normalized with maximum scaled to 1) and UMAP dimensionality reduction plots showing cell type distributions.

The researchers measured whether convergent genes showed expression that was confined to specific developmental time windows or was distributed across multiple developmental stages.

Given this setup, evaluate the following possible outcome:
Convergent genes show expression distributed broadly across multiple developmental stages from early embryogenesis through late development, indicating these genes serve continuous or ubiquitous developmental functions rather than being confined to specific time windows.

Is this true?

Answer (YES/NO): NO